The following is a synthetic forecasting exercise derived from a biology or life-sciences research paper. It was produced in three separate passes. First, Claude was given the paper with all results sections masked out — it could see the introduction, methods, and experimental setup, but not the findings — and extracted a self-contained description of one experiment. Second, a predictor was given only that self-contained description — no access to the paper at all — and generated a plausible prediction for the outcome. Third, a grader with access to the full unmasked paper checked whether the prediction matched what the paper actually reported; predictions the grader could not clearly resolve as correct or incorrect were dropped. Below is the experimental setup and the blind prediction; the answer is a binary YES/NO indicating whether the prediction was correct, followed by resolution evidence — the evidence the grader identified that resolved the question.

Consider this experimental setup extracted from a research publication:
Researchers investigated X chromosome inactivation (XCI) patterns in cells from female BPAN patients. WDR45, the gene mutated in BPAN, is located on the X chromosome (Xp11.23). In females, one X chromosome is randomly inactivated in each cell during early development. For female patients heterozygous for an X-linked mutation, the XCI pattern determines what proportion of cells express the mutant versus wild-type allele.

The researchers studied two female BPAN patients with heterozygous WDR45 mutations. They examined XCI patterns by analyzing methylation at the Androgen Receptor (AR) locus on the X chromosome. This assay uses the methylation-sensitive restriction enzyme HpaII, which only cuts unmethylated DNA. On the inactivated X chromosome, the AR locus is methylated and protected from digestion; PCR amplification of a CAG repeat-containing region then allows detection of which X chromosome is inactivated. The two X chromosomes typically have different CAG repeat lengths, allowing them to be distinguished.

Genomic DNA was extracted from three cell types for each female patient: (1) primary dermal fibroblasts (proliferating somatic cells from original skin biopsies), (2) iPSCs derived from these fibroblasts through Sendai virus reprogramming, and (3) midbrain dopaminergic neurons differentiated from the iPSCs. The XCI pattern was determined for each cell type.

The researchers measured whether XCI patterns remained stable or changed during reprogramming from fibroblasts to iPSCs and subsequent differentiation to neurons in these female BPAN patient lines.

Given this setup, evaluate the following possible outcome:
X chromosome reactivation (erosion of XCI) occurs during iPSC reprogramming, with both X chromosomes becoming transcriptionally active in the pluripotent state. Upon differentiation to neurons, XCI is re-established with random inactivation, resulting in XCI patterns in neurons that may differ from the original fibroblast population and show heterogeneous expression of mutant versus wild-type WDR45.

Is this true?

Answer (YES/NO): NO